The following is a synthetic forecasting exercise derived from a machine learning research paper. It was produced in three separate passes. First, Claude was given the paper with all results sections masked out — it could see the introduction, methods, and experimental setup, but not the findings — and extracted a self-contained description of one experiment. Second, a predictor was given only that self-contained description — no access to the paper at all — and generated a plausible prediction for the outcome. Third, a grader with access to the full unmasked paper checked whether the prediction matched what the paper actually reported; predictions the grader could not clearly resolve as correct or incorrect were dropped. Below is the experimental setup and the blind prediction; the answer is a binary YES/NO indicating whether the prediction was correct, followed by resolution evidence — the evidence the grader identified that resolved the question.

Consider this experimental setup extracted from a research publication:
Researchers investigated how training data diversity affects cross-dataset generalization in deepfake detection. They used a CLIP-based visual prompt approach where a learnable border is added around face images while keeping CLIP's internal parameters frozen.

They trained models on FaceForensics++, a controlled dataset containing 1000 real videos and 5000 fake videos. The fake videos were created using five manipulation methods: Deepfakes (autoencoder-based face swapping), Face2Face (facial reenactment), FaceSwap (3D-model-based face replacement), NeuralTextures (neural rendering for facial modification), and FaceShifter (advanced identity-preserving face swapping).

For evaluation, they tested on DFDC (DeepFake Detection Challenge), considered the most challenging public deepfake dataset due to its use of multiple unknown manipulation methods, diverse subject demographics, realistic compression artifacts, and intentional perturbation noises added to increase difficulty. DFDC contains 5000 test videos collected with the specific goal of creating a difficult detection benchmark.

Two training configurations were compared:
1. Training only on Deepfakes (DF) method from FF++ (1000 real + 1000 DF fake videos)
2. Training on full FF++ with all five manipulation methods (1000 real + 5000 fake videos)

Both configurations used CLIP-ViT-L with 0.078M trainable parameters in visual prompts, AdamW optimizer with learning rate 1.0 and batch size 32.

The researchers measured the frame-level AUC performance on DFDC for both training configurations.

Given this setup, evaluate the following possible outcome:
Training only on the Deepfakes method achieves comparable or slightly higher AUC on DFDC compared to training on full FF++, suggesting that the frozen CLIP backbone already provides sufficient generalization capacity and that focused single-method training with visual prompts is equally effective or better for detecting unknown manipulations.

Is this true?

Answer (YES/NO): NO